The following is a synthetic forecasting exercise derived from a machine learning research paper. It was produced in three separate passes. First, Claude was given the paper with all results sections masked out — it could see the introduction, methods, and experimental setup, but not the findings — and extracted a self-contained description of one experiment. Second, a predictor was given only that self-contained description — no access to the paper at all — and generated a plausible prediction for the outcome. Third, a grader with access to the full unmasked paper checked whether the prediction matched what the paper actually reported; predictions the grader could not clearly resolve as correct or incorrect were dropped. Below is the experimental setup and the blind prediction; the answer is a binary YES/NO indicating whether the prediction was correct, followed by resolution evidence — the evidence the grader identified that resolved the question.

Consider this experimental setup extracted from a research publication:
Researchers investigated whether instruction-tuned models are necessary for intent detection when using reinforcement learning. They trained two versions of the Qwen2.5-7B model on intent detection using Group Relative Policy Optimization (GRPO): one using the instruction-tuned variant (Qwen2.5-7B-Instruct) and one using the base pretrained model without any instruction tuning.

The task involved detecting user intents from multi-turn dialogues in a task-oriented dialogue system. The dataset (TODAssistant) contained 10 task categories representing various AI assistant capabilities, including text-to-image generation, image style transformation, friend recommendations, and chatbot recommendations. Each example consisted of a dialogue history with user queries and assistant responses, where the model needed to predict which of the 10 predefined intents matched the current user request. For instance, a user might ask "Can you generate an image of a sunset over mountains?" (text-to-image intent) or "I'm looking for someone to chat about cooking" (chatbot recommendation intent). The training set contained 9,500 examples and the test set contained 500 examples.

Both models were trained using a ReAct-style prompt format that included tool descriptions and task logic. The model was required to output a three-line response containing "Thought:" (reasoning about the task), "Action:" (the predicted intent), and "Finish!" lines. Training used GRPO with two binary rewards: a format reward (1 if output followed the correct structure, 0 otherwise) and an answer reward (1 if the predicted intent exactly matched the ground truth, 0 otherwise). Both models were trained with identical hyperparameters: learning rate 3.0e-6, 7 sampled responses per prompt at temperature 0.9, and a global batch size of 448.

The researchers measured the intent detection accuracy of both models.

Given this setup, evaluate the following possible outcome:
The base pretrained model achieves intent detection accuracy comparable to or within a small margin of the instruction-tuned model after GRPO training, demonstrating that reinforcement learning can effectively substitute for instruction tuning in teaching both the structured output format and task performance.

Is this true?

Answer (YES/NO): YES